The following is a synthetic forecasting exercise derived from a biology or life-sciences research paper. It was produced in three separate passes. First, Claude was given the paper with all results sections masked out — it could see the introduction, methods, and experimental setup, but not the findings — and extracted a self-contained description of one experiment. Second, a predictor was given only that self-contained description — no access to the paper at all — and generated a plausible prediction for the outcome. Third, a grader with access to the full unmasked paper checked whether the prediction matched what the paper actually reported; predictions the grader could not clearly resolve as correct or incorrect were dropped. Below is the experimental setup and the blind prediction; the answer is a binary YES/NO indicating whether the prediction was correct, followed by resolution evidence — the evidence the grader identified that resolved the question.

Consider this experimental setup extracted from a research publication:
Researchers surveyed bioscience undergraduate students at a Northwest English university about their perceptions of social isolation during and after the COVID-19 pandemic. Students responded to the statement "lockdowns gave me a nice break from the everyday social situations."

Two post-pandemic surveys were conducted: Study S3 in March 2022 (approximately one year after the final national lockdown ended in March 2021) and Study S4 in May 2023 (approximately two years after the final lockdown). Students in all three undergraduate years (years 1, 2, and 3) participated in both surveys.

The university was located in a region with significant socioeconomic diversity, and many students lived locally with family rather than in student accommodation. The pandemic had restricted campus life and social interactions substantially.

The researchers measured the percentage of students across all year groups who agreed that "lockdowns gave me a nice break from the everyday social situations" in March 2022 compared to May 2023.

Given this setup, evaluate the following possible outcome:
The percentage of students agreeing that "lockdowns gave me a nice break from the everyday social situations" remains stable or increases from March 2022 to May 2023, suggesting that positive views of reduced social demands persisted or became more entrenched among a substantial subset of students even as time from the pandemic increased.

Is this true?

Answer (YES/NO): NO